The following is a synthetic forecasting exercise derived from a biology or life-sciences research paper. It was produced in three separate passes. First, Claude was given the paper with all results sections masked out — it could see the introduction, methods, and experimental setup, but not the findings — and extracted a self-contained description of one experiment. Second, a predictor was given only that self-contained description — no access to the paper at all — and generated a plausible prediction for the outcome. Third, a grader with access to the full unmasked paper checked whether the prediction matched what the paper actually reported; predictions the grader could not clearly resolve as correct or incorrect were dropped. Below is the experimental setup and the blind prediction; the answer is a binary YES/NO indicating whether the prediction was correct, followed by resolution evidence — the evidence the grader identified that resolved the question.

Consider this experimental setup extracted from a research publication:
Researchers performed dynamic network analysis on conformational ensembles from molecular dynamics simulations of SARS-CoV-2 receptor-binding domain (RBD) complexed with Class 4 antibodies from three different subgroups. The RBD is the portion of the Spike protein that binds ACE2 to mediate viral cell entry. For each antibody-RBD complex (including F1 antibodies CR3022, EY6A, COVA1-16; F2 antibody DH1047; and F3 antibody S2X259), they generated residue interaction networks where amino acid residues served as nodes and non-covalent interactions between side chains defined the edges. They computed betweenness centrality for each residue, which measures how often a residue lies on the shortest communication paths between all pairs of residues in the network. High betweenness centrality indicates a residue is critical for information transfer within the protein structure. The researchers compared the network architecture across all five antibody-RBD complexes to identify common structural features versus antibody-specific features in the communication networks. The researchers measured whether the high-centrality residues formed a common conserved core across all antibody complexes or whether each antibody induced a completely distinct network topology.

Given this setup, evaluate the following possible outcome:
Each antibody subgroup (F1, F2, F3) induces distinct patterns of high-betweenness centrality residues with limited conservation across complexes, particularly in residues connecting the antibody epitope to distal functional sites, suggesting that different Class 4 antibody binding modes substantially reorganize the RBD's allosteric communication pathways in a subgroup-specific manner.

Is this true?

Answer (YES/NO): NO